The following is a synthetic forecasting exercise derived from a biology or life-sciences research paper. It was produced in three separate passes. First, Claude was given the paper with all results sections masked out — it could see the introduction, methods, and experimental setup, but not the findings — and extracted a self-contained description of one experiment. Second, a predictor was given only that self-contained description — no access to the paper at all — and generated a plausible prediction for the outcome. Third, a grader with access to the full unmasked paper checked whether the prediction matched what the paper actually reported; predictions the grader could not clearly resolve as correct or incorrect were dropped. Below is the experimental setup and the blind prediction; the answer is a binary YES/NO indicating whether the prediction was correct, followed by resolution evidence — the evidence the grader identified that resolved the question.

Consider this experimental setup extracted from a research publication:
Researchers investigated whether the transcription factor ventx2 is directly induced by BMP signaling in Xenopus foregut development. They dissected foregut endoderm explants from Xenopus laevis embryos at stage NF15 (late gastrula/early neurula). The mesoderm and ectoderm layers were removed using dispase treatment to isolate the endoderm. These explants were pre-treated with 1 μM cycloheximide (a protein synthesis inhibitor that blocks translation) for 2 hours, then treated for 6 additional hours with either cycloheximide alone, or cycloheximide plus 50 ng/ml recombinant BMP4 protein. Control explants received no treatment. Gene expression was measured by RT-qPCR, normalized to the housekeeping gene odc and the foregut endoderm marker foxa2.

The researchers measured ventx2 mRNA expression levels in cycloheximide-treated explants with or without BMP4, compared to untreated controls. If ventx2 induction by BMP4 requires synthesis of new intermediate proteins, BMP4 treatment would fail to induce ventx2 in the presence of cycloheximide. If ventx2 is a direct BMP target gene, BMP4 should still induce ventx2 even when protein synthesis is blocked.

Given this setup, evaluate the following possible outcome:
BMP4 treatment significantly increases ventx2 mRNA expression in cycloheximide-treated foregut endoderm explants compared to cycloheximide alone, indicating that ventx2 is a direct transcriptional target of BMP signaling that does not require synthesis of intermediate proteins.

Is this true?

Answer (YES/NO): YES